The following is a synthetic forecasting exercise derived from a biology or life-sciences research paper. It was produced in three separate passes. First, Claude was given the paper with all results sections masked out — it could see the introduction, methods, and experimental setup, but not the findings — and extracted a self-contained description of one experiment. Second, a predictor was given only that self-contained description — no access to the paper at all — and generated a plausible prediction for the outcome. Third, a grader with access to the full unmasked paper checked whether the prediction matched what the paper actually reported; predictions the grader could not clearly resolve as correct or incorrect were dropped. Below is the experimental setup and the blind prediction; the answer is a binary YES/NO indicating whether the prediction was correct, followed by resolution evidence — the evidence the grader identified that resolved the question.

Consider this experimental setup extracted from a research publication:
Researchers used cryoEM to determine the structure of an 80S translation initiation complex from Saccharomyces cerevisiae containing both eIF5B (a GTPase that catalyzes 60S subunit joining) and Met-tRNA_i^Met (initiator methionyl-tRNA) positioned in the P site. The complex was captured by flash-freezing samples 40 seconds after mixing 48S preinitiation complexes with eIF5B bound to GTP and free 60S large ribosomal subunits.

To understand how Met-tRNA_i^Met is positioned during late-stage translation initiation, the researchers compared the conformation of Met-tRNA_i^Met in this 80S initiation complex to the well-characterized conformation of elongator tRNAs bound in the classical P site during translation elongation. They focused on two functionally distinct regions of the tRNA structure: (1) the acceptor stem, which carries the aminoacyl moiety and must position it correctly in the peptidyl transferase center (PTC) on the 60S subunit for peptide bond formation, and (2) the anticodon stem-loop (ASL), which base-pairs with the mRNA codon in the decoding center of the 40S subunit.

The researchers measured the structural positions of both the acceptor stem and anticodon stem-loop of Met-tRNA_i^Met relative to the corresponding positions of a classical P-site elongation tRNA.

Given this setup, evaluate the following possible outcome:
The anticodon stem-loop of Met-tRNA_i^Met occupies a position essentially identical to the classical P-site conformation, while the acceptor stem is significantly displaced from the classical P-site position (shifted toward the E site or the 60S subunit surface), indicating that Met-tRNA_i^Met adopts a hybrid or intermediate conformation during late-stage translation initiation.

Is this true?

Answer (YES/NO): YES